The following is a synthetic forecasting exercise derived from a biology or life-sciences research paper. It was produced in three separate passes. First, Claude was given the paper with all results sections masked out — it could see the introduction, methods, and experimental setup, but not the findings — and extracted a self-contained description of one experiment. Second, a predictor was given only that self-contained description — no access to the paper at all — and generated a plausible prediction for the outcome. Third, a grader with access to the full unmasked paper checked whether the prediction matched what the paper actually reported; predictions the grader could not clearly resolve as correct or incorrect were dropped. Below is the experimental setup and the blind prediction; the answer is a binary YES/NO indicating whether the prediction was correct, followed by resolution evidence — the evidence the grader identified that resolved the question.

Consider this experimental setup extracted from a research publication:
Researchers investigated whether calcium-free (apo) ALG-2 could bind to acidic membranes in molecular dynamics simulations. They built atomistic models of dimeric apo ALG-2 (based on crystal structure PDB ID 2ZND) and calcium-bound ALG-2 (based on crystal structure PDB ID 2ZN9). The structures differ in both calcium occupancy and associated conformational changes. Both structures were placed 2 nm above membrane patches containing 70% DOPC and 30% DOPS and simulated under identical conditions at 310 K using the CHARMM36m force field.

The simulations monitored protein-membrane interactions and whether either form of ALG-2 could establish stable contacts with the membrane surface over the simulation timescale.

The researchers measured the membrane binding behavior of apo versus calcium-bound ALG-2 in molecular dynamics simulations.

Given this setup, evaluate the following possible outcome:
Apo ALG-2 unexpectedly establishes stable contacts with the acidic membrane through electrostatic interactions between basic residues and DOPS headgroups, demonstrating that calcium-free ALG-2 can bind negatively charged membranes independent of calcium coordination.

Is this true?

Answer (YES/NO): NO